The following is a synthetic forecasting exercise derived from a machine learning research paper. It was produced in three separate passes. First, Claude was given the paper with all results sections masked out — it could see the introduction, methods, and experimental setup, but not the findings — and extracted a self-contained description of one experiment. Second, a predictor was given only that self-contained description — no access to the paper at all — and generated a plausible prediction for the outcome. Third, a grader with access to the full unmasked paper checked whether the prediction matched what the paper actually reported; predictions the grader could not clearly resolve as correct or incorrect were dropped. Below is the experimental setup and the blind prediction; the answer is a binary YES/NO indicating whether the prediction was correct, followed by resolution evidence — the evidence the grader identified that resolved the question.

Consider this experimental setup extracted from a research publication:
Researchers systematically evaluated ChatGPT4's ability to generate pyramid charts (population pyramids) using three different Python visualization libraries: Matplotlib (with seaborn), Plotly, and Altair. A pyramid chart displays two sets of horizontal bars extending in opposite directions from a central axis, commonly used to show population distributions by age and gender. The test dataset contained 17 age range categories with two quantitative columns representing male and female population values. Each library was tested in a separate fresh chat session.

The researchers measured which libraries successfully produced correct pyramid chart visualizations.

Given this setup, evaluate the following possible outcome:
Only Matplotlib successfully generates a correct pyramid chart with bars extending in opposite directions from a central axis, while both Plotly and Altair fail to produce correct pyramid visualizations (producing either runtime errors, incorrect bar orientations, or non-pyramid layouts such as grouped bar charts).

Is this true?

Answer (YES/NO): YES